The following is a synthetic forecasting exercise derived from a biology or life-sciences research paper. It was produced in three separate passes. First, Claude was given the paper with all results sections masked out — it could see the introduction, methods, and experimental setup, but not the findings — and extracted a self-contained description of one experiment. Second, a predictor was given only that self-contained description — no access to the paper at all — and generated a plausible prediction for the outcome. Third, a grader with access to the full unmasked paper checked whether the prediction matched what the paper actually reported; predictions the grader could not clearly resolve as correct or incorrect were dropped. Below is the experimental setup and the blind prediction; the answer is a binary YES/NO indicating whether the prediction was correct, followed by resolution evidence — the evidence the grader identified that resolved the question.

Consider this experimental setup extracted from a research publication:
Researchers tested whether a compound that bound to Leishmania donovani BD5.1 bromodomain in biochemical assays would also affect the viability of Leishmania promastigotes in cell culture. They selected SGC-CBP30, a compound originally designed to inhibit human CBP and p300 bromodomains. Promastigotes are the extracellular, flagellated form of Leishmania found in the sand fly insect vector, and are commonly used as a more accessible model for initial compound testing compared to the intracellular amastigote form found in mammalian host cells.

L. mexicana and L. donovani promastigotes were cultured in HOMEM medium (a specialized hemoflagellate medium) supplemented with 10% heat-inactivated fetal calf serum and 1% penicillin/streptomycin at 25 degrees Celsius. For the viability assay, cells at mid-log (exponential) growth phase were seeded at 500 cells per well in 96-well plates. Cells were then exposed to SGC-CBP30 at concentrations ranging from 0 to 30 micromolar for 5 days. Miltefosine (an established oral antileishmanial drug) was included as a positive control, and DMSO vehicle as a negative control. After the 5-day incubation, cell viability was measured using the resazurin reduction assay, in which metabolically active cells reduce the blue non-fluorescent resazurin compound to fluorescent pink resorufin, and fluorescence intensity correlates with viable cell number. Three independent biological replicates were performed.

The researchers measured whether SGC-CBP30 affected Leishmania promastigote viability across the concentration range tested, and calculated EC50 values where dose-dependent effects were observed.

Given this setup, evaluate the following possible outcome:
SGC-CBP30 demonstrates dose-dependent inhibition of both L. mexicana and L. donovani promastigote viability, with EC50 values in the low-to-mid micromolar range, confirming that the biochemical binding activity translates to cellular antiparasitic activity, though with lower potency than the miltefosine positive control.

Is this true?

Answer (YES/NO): NO